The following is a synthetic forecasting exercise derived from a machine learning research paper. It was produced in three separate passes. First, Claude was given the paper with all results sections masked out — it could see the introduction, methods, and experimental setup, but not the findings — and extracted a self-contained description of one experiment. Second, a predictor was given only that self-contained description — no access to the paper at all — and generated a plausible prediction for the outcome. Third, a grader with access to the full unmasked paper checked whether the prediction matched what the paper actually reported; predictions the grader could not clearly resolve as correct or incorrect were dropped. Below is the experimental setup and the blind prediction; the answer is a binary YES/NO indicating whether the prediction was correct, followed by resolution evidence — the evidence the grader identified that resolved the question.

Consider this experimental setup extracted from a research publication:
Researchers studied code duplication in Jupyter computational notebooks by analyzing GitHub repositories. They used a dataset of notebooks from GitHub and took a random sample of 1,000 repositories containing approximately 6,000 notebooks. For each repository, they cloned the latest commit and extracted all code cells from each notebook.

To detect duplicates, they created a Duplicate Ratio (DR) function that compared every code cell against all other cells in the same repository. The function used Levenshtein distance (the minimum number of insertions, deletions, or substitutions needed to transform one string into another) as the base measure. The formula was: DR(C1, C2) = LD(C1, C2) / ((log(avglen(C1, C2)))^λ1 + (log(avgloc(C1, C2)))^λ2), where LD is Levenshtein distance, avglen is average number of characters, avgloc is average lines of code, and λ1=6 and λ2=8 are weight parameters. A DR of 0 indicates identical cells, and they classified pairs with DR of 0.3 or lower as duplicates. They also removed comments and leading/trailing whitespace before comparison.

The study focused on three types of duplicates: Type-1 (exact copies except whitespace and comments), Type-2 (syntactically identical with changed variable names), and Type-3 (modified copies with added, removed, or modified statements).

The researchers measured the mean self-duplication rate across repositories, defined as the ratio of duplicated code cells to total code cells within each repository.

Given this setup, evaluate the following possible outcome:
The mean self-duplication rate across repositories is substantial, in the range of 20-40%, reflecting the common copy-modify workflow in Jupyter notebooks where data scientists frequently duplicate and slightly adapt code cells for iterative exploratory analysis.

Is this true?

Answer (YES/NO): NO